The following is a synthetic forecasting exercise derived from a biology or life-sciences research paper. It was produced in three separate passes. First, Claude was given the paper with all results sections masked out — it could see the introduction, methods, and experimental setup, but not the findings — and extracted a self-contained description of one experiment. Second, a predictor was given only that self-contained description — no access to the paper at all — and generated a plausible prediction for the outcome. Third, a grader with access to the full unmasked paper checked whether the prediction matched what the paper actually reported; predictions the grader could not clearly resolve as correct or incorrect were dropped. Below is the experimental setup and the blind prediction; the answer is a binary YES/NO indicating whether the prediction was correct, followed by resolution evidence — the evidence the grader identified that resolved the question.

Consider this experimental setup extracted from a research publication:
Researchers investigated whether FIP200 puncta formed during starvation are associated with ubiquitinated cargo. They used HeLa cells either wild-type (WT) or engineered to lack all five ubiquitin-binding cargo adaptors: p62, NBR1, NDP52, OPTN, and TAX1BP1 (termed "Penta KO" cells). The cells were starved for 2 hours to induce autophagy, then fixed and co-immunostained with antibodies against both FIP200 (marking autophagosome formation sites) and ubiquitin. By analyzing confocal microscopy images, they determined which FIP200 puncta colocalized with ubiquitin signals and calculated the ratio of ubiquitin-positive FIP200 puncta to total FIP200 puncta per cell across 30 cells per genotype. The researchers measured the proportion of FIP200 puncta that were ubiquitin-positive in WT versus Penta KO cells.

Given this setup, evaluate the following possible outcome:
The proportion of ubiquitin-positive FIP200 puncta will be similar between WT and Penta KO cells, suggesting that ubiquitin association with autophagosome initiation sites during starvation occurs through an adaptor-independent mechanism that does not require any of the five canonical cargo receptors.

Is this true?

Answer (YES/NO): NO